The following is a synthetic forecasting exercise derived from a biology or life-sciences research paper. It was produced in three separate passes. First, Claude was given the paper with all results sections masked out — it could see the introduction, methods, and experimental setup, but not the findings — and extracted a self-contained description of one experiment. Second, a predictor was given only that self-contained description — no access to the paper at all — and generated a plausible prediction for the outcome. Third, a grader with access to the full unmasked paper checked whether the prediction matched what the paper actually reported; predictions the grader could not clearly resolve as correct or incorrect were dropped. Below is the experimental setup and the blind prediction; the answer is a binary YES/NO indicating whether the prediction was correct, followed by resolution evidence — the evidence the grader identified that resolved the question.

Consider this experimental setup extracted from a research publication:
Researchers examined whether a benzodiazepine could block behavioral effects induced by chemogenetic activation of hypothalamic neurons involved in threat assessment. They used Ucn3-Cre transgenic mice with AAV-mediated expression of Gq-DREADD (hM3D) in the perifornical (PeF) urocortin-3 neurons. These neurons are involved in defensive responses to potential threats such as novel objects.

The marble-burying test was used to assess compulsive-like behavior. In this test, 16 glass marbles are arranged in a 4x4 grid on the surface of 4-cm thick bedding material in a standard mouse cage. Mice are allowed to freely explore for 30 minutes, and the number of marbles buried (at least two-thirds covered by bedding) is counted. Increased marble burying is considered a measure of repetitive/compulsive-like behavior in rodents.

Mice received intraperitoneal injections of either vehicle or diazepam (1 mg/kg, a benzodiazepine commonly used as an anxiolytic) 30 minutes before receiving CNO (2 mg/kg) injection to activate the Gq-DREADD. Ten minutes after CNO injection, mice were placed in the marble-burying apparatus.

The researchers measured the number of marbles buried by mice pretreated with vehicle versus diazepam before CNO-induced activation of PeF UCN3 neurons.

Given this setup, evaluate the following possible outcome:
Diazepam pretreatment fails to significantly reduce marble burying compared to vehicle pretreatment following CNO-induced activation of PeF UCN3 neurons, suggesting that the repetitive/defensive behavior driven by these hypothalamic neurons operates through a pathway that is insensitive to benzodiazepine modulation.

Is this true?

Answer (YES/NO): YES